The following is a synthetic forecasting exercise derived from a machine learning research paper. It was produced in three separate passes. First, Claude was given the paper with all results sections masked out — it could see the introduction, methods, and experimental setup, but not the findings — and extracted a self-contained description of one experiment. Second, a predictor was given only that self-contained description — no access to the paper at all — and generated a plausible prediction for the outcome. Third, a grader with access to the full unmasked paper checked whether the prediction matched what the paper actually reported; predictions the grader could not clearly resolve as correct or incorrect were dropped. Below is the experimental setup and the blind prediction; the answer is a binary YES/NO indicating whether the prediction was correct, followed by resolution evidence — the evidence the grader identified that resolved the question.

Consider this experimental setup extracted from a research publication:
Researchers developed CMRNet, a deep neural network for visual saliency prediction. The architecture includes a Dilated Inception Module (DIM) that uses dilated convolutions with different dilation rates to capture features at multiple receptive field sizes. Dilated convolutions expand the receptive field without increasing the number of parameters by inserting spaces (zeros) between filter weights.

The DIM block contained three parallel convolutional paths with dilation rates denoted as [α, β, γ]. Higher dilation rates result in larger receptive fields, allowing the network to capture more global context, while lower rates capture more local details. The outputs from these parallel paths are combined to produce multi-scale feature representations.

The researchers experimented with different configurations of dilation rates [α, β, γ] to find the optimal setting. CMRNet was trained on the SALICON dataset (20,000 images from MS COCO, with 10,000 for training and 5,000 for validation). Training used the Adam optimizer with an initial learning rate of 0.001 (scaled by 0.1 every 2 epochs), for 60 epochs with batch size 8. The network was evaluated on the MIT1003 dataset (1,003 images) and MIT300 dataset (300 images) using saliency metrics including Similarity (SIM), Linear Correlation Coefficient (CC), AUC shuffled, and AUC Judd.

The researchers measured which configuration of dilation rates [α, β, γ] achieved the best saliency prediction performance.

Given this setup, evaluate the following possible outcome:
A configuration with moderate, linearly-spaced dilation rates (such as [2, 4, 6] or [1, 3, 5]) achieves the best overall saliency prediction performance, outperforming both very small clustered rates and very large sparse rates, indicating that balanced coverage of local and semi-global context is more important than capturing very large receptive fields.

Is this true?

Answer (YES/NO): NO